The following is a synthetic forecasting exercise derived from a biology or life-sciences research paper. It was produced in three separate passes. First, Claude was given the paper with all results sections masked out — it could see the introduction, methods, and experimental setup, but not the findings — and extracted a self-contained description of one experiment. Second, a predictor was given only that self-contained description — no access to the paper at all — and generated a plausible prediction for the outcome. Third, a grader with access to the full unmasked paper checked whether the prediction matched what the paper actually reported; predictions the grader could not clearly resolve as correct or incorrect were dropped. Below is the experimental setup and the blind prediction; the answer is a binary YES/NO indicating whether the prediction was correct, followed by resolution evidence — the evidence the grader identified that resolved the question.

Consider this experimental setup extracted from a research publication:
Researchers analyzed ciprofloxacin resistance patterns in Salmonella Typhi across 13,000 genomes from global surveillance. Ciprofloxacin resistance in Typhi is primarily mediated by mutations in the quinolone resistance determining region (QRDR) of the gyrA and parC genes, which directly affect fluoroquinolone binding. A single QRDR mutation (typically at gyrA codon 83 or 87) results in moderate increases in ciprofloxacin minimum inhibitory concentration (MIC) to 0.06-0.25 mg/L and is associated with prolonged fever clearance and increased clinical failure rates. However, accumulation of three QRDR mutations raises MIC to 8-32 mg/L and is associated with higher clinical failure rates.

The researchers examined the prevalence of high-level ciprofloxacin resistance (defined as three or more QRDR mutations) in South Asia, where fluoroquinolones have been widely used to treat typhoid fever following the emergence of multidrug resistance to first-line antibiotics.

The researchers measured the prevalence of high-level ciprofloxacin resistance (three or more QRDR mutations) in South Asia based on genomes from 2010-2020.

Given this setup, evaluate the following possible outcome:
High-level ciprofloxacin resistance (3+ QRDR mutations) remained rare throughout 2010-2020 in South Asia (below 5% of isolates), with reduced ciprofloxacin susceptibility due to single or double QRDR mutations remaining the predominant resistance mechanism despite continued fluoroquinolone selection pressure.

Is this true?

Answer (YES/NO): NO